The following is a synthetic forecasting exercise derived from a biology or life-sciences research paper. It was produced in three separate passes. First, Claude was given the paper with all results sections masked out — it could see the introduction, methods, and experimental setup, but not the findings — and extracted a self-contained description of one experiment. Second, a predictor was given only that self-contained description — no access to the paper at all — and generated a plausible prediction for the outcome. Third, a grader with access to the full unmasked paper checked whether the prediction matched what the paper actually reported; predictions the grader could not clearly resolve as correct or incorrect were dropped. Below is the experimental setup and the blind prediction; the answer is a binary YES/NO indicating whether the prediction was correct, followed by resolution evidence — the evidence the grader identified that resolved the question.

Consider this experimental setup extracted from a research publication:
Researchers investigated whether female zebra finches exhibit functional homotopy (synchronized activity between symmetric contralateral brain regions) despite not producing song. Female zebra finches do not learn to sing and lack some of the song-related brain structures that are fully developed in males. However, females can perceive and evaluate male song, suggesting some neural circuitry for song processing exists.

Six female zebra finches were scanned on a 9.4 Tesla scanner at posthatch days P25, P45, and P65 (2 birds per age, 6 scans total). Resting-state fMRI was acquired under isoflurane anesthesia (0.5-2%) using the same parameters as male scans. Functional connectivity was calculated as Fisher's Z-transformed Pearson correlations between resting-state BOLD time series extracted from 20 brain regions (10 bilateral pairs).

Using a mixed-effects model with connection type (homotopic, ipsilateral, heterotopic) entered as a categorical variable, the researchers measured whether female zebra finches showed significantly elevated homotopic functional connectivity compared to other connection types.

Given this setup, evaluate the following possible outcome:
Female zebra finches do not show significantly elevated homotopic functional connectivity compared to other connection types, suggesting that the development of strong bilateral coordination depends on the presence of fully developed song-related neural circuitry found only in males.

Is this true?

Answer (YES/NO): NO